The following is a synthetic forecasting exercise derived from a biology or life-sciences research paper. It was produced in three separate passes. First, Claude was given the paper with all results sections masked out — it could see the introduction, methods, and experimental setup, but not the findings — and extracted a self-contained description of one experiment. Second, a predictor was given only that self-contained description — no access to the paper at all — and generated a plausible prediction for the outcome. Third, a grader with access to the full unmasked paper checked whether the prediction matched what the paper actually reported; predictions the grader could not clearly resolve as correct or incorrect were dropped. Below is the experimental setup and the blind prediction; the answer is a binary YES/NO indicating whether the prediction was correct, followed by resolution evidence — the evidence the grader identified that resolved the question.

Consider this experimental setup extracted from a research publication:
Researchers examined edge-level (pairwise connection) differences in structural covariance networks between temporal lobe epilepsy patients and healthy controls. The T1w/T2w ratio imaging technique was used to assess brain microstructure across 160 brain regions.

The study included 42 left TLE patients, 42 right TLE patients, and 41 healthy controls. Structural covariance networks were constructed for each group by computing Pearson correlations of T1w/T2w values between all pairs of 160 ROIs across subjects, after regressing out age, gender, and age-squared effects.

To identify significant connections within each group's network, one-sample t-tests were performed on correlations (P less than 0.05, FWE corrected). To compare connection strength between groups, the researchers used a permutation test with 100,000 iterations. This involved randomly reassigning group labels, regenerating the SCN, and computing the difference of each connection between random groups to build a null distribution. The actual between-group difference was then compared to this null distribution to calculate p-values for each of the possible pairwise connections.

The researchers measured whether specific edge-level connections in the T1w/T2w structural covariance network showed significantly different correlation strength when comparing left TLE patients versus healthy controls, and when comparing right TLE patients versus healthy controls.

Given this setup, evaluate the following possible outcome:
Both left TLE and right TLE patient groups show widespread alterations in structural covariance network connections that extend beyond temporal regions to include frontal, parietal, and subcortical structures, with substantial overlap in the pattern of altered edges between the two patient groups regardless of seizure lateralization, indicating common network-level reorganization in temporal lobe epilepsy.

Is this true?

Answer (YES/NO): NO